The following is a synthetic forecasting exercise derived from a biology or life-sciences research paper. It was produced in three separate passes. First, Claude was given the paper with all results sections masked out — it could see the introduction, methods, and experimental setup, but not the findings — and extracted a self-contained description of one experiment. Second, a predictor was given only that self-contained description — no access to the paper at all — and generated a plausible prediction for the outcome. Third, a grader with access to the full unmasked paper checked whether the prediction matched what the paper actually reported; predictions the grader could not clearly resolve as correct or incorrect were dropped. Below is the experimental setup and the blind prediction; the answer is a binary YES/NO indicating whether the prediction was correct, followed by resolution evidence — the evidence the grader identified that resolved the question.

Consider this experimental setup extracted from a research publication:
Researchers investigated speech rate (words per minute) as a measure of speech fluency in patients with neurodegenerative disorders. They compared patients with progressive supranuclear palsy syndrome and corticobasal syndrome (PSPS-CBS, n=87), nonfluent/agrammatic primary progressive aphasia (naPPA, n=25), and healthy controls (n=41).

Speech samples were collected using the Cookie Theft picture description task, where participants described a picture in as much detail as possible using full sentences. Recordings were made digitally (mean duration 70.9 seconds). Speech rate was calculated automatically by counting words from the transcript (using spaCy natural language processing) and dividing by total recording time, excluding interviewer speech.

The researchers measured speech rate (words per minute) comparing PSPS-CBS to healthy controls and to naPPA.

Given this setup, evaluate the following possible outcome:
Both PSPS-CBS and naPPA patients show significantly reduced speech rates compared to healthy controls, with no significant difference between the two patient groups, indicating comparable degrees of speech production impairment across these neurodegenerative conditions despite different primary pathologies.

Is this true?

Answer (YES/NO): NO